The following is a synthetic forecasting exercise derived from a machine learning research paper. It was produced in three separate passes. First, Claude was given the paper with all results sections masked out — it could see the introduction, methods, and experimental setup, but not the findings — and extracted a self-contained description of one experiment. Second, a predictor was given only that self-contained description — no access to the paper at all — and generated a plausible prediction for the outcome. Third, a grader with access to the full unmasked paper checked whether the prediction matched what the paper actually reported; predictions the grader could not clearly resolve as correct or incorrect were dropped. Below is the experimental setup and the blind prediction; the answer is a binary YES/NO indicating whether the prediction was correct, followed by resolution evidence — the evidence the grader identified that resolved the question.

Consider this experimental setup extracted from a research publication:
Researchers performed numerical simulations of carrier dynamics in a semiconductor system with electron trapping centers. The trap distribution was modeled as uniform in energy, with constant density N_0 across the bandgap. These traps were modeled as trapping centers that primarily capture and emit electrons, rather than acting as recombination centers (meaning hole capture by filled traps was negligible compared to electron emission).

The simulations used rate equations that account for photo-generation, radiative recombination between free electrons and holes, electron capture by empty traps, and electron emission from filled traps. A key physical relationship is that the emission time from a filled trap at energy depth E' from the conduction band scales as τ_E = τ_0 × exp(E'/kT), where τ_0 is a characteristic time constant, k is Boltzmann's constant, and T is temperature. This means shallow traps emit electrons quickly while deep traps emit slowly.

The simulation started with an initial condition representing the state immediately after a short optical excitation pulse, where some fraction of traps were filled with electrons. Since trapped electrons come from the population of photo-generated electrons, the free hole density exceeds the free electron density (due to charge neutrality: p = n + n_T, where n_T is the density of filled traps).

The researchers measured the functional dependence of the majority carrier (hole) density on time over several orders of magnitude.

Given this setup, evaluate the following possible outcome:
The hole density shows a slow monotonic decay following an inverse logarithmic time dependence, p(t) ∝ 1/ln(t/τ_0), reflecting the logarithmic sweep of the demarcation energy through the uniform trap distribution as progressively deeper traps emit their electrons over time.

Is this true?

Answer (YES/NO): NO